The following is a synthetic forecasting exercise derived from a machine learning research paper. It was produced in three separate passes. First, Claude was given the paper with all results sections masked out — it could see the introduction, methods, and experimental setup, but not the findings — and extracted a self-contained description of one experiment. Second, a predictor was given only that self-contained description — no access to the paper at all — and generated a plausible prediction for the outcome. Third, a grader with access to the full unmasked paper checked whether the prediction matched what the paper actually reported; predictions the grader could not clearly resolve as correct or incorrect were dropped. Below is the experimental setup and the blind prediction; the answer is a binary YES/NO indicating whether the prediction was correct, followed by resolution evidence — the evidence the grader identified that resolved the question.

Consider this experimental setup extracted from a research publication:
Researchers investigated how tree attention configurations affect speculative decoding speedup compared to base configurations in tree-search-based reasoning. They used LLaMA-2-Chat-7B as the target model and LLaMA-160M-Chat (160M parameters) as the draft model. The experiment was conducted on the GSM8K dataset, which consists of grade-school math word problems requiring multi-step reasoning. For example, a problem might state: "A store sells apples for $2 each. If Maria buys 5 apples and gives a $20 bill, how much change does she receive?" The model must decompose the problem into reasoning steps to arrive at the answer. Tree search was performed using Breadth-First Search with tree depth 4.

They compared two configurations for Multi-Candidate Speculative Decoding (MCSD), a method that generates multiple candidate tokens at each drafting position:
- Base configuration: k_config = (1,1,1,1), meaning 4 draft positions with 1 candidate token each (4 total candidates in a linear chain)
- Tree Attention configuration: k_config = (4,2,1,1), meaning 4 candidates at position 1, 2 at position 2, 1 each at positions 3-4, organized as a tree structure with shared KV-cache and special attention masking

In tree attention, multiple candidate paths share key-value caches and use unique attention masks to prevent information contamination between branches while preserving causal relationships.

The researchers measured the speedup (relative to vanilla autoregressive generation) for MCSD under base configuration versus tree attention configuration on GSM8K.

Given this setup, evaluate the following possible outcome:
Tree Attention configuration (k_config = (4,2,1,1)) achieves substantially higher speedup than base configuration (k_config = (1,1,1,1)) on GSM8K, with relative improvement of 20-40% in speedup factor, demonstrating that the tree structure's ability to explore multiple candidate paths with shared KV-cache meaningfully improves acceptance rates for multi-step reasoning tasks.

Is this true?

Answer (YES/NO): NO